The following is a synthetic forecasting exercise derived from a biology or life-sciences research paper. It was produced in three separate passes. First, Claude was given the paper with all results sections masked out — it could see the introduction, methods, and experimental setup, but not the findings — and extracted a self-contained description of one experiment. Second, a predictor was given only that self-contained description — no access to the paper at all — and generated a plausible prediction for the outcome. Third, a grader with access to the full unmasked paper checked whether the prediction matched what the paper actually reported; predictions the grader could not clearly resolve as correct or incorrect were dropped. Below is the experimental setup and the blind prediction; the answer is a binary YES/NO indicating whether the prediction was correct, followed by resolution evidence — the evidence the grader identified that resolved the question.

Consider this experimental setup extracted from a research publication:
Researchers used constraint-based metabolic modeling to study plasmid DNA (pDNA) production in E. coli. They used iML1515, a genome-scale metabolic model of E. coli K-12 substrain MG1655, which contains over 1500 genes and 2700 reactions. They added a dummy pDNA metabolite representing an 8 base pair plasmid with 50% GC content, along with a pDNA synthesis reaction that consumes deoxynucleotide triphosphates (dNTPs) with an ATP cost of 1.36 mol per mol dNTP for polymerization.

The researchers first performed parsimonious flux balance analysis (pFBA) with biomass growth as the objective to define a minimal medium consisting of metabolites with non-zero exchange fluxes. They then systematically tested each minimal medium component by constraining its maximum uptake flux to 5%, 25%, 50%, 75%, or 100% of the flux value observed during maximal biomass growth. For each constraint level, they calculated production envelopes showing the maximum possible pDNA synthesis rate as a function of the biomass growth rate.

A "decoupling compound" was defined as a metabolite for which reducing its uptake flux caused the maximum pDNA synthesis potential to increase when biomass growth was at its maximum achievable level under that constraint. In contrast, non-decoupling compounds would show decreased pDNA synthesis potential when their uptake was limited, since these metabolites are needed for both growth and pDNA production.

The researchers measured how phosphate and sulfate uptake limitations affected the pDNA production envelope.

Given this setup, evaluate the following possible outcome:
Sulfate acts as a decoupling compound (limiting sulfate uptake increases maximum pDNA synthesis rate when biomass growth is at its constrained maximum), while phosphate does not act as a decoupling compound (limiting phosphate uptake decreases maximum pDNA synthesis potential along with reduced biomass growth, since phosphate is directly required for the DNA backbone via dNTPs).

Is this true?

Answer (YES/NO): YES